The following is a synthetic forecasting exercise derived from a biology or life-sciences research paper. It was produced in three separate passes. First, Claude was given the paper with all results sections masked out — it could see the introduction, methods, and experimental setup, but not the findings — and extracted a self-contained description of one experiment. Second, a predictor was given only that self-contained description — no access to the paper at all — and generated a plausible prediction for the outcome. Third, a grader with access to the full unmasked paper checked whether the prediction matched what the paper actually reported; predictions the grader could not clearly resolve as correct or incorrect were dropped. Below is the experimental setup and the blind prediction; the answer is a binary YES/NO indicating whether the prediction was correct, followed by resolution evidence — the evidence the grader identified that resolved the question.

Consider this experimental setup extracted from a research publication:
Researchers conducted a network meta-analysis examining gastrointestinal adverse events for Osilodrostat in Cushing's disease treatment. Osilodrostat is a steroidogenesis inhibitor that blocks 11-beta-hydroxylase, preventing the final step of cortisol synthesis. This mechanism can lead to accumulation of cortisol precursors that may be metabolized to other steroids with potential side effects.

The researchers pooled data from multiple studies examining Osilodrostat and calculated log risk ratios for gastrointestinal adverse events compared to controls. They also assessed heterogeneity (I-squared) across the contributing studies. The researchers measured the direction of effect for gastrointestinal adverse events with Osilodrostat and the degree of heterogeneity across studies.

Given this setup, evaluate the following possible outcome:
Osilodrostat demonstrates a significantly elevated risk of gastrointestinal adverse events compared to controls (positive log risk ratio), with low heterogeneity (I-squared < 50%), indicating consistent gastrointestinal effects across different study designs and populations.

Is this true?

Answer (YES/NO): NO